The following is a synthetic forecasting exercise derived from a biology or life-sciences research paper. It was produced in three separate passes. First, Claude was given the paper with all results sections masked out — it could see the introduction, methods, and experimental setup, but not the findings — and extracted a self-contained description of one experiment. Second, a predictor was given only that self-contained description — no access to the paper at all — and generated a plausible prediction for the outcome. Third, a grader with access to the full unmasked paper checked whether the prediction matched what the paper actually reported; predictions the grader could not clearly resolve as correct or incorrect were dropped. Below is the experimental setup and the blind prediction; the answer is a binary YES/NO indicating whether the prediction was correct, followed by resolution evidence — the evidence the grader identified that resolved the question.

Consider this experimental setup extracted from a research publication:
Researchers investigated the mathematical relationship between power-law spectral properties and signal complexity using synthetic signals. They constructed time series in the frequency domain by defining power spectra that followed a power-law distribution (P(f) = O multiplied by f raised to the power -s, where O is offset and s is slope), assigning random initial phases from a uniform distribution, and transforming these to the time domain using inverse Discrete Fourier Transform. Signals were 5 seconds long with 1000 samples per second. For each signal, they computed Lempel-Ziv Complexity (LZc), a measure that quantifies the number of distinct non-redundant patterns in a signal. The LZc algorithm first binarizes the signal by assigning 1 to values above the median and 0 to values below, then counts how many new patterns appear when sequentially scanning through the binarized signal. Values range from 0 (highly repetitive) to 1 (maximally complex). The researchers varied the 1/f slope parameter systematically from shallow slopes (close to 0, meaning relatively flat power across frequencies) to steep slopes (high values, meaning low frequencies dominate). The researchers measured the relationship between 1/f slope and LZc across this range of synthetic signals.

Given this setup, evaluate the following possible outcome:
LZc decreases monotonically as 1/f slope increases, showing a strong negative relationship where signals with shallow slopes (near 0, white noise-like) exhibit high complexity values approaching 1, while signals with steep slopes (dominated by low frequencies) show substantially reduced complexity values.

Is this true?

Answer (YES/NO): YES